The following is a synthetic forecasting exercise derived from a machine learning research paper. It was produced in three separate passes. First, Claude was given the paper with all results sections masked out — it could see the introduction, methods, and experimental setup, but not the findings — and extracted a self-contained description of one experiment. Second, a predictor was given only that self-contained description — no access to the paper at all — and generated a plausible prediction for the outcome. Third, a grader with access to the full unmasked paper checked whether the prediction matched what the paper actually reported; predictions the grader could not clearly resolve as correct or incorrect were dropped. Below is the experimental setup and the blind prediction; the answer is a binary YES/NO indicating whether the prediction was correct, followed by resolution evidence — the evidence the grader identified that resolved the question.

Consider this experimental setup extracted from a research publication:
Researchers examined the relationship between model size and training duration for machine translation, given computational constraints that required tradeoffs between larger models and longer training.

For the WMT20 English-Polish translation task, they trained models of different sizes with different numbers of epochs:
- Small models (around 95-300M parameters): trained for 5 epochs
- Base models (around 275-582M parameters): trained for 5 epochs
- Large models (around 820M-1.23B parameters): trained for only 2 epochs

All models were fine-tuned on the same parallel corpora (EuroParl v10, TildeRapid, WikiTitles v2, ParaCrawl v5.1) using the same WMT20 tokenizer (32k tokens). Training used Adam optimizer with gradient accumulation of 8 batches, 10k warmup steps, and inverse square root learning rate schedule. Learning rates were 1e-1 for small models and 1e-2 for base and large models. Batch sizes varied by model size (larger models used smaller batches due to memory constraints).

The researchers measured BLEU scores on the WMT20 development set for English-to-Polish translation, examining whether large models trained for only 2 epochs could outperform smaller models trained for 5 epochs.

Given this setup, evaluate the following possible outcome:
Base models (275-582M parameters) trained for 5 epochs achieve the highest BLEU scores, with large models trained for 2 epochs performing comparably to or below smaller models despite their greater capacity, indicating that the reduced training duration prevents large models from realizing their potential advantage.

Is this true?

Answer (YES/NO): NO